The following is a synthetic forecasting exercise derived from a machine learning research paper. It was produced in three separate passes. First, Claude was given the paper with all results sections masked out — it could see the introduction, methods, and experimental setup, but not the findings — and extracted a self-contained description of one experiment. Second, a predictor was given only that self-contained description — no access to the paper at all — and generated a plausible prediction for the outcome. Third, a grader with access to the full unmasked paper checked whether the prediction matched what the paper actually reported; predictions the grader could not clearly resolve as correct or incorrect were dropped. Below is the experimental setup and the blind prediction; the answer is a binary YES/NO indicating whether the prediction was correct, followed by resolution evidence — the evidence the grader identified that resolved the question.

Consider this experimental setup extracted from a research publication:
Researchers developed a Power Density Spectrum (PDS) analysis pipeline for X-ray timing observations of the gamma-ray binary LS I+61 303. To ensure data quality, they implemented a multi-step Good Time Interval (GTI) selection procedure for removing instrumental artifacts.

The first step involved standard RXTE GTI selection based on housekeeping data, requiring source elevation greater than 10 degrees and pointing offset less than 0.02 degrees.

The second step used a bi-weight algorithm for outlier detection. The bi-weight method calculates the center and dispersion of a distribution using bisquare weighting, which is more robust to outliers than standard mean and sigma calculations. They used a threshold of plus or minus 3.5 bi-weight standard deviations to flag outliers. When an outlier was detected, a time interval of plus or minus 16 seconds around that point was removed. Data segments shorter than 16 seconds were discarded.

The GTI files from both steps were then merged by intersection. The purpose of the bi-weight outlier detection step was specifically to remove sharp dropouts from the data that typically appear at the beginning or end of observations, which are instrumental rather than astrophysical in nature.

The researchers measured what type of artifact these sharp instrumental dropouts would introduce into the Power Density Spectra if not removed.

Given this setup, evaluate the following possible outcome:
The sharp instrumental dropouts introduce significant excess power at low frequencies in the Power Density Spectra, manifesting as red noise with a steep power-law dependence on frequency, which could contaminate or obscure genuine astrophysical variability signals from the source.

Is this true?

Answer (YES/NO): YES